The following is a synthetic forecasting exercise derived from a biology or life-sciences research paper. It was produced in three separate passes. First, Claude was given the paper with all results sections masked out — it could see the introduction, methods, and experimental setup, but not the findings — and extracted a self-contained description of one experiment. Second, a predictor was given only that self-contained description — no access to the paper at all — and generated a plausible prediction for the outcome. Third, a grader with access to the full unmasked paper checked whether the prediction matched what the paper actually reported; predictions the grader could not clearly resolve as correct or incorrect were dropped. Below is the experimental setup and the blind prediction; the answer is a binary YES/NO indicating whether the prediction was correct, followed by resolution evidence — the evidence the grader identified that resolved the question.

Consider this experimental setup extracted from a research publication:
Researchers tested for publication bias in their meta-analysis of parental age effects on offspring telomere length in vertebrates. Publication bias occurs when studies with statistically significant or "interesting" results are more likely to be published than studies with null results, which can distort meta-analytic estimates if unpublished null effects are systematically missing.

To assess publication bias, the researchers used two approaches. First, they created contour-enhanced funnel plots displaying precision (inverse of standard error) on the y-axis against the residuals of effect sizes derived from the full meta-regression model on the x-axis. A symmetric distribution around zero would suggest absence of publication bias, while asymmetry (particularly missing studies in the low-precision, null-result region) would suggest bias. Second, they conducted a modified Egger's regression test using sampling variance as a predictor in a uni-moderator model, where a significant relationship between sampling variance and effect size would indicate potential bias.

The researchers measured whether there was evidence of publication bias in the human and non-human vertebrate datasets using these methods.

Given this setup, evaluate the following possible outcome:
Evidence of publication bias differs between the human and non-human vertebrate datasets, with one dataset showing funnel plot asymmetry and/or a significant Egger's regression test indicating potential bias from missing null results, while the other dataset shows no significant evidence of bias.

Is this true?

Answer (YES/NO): YES